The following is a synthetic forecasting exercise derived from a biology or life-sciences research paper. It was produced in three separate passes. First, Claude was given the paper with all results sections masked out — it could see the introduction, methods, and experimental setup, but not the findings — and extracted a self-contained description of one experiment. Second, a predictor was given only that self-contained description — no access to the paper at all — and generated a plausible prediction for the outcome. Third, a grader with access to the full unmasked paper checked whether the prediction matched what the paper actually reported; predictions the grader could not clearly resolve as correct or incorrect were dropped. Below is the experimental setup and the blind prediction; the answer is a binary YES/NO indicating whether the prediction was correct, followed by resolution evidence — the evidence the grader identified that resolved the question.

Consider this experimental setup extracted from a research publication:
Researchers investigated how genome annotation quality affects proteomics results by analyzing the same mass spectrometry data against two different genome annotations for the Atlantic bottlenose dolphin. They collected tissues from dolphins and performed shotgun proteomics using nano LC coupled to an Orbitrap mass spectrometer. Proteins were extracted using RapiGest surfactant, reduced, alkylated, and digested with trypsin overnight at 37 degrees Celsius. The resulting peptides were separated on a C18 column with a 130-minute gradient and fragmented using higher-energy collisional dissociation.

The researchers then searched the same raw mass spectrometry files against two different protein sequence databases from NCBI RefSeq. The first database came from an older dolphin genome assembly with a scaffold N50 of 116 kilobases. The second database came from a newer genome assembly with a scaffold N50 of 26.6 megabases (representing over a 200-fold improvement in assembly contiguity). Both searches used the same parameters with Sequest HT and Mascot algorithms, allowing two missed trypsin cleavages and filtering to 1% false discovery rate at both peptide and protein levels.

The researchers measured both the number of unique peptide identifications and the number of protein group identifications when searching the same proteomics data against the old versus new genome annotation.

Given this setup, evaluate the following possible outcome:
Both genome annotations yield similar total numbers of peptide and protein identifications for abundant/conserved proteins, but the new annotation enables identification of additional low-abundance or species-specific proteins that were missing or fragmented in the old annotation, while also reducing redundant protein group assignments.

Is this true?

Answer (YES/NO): NO